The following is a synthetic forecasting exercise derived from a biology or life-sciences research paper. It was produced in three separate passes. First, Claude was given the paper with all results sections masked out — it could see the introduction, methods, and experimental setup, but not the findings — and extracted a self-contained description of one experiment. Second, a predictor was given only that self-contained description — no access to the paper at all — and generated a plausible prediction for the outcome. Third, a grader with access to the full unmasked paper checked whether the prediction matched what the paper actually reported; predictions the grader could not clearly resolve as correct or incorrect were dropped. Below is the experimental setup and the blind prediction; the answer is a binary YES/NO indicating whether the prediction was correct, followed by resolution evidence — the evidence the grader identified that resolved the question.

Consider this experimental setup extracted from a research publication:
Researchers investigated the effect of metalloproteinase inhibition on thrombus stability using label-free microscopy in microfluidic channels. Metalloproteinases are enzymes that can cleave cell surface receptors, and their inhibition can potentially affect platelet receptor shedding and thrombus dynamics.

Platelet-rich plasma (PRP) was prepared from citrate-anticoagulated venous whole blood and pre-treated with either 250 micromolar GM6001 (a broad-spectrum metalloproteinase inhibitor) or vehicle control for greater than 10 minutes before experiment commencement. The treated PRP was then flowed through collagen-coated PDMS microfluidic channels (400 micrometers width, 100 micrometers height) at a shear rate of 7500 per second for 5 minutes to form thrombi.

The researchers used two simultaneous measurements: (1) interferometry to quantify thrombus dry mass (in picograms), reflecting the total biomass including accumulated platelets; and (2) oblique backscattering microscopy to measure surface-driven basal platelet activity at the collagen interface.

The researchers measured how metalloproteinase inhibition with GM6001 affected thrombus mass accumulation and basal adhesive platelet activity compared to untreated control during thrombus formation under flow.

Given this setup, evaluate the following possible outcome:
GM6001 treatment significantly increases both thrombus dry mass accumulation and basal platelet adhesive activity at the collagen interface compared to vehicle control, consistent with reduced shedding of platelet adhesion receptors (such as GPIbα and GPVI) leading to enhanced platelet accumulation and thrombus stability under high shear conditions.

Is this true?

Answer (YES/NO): NO